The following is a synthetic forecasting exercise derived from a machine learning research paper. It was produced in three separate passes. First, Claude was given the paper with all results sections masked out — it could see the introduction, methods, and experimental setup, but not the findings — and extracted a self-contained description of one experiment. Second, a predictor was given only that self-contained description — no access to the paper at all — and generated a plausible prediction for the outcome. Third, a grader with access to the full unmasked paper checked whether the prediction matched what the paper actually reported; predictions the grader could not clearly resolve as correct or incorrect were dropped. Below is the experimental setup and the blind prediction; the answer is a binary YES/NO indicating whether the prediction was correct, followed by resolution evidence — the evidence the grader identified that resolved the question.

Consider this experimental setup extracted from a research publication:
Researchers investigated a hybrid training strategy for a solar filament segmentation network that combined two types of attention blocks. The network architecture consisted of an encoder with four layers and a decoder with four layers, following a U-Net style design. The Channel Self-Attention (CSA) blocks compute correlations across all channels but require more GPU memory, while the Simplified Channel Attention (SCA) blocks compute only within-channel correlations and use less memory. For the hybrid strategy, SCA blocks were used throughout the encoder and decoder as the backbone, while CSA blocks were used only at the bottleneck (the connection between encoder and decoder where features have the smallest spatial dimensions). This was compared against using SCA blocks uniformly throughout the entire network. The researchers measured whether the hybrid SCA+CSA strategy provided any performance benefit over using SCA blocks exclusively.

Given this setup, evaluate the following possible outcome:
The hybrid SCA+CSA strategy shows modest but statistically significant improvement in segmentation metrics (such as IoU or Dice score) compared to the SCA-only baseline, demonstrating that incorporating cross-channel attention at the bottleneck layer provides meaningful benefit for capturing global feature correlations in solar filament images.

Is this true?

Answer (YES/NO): NO